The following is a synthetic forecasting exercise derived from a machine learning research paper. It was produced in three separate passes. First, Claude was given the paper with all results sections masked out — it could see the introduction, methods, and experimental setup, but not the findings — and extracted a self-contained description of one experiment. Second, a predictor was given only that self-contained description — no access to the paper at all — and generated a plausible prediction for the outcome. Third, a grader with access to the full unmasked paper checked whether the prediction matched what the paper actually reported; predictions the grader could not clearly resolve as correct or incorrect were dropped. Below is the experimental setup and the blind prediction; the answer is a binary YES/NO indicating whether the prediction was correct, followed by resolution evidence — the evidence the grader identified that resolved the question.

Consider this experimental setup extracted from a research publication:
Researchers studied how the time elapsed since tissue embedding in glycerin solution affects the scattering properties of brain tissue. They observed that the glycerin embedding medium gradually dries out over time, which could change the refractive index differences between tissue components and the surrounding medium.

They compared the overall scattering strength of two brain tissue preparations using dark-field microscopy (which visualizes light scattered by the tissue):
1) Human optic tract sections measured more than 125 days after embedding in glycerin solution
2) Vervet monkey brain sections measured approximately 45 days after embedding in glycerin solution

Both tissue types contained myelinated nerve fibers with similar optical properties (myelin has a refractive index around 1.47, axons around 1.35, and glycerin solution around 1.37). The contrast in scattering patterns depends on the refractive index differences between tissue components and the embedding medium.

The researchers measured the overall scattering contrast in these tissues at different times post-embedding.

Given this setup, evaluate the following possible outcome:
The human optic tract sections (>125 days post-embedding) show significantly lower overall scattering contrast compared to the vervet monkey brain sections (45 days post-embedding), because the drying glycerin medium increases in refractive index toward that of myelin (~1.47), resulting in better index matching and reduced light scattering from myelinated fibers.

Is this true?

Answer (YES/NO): YES